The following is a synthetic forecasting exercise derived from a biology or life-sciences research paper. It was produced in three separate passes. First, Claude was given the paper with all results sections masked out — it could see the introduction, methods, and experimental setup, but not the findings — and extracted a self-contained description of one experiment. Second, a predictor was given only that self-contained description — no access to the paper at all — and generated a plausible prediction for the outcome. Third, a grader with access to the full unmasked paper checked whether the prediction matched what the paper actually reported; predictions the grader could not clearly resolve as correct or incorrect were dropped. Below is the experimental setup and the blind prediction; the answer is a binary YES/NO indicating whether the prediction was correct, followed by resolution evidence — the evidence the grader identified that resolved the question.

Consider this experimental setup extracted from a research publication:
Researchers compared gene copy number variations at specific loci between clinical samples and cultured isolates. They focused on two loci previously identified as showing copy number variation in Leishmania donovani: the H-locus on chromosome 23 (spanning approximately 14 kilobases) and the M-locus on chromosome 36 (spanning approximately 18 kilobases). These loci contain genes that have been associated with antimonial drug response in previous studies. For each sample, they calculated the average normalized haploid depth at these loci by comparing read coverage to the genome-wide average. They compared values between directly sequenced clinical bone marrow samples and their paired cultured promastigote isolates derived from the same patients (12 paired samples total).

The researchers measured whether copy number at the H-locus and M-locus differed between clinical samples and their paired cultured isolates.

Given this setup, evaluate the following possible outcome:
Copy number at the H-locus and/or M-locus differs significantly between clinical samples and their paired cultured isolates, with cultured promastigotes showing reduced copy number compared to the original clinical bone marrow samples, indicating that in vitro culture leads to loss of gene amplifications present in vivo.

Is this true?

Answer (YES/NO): NO